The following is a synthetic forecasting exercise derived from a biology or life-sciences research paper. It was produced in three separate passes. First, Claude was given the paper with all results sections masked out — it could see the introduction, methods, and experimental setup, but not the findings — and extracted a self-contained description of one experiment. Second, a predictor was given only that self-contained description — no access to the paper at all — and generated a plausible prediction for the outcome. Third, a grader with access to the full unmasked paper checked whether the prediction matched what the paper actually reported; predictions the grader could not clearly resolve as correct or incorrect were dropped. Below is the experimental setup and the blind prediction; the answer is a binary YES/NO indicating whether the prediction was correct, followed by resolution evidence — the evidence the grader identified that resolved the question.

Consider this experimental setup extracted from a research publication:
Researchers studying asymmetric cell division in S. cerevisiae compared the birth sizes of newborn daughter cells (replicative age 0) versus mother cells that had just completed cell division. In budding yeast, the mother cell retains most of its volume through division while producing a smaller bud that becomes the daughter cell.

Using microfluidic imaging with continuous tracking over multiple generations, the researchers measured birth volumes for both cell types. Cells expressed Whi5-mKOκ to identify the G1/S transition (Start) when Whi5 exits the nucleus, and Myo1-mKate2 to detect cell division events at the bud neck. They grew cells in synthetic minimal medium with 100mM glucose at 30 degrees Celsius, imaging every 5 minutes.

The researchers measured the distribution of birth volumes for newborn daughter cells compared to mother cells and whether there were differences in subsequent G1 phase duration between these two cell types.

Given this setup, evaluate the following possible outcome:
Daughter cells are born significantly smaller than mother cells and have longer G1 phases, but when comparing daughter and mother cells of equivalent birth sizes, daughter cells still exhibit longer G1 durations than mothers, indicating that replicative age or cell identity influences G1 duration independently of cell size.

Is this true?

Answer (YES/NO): NO